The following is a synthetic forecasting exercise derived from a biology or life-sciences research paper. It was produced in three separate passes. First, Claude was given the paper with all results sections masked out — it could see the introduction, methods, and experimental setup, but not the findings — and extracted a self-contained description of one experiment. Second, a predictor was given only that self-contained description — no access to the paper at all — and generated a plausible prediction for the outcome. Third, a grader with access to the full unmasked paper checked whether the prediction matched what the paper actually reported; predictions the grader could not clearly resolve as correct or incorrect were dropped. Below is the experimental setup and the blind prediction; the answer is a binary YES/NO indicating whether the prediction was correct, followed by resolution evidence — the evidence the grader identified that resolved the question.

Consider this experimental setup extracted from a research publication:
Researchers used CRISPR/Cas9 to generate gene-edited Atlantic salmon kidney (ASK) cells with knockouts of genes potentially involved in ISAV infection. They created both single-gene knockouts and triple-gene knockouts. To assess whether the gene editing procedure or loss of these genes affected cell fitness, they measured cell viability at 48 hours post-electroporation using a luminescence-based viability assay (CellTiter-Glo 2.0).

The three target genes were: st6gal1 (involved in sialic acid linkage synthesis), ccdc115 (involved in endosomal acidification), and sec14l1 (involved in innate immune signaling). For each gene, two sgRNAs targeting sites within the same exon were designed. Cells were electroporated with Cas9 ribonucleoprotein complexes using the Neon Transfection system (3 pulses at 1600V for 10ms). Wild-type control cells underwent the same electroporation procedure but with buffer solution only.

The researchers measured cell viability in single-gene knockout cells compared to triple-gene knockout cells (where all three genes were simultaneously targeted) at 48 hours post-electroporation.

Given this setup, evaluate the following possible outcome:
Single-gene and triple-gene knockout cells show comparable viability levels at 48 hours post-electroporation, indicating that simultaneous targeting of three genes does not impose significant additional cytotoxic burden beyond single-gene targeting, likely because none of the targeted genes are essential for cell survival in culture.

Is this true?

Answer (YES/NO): YES